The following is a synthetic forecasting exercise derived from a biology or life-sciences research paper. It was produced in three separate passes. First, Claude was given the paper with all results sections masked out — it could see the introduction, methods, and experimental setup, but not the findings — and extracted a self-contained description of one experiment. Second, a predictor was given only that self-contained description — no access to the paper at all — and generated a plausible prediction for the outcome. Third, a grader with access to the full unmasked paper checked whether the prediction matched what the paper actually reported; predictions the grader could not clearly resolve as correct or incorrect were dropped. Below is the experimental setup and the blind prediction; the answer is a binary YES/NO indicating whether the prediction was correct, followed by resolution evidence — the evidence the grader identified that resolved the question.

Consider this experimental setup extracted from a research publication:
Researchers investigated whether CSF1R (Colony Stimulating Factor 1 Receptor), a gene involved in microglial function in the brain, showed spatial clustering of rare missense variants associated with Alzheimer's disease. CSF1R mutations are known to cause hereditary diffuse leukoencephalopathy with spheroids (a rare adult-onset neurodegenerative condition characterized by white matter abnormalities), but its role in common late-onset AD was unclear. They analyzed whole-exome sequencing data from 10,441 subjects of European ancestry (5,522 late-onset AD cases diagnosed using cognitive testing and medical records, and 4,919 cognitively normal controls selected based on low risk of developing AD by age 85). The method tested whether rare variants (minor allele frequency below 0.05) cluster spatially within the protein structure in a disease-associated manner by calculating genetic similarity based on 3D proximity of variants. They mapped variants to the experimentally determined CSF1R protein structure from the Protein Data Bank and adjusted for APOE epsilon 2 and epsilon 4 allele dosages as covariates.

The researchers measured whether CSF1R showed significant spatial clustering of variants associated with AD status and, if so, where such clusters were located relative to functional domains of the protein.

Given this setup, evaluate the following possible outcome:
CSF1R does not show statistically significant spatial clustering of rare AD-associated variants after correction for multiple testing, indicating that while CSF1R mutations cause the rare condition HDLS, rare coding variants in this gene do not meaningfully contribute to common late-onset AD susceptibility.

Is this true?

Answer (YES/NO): NO